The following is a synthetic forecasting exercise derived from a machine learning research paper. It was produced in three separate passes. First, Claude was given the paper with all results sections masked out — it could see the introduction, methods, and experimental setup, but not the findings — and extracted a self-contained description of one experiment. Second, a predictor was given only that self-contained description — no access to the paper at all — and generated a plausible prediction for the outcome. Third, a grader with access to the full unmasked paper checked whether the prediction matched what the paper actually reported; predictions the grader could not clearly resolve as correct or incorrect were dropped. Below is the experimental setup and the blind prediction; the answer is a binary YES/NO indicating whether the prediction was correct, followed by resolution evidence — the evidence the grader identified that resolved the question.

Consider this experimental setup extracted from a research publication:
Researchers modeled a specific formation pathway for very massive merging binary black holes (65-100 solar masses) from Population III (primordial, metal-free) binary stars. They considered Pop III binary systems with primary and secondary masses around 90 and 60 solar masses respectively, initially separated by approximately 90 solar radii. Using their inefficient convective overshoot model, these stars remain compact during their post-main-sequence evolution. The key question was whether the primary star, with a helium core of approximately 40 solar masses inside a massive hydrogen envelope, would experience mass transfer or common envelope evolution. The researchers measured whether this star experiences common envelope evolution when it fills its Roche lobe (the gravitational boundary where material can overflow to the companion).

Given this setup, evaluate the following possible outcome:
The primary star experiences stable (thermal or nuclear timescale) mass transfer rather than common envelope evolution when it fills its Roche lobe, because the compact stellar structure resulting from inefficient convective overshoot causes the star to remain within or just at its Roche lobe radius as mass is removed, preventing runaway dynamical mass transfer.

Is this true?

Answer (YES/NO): YES